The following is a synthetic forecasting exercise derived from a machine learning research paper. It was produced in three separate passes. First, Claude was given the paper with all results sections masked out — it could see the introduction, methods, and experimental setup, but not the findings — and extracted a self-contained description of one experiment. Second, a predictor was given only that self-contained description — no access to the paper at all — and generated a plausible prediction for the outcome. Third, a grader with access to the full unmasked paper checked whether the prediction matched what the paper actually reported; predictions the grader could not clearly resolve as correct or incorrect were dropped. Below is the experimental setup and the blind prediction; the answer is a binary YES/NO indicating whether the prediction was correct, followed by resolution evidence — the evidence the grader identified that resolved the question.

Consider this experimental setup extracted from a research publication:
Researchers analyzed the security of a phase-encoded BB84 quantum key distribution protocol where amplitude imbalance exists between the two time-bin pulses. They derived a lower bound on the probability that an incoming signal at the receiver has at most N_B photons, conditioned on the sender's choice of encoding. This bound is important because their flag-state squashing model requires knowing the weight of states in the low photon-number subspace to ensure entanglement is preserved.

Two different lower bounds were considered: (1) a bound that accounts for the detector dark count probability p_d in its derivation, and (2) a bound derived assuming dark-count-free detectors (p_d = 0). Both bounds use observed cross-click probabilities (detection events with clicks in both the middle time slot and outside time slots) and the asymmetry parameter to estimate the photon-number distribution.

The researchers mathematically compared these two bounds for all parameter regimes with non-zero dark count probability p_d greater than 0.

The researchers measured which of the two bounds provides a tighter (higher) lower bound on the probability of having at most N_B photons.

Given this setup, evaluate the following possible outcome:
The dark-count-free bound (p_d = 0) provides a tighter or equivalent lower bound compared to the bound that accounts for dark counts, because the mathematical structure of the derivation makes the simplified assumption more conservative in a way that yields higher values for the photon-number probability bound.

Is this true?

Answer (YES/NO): NO